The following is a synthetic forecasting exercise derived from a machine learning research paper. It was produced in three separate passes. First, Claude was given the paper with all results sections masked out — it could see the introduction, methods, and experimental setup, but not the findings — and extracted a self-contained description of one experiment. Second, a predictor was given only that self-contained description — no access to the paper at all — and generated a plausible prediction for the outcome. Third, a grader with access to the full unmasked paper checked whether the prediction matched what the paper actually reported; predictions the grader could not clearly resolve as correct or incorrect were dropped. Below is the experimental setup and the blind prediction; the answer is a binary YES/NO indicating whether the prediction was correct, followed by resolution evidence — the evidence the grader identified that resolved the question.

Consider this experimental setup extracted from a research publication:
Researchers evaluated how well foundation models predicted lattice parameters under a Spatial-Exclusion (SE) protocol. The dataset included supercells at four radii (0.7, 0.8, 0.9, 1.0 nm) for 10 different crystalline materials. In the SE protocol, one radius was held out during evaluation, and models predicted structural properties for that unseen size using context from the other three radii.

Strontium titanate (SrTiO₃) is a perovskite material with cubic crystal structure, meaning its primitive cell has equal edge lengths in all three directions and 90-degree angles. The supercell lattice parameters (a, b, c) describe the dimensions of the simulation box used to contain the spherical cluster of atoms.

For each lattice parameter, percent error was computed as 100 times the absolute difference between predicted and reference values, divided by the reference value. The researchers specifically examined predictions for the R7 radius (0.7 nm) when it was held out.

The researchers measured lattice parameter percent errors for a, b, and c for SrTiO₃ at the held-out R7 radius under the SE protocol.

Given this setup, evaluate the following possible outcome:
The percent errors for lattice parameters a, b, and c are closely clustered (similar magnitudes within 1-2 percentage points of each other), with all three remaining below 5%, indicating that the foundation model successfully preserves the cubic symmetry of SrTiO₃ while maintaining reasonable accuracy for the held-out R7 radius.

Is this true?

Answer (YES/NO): NO